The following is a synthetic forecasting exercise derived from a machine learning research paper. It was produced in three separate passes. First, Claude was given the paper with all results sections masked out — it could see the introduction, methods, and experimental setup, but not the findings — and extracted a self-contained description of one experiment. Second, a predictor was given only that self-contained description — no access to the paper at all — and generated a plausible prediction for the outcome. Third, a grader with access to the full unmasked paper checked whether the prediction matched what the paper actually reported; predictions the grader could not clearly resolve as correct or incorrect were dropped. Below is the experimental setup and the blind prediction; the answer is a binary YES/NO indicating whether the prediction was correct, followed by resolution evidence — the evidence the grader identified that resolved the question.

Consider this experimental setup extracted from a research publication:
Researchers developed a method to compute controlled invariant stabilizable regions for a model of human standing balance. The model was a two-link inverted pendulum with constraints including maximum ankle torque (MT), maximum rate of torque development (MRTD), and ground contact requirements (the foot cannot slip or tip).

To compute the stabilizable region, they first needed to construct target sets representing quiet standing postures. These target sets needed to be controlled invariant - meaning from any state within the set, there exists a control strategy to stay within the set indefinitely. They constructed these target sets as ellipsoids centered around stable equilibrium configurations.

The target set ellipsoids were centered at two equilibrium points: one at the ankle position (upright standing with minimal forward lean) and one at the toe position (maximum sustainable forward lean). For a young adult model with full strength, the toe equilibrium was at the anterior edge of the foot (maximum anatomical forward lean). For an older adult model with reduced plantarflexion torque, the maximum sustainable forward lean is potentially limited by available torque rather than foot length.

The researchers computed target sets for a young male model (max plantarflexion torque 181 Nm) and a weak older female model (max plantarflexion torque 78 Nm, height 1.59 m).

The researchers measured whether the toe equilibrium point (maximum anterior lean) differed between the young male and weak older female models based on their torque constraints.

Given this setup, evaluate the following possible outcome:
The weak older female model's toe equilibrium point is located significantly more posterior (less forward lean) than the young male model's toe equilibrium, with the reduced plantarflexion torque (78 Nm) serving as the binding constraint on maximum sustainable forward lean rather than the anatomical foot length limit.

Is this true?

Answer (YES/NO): YES